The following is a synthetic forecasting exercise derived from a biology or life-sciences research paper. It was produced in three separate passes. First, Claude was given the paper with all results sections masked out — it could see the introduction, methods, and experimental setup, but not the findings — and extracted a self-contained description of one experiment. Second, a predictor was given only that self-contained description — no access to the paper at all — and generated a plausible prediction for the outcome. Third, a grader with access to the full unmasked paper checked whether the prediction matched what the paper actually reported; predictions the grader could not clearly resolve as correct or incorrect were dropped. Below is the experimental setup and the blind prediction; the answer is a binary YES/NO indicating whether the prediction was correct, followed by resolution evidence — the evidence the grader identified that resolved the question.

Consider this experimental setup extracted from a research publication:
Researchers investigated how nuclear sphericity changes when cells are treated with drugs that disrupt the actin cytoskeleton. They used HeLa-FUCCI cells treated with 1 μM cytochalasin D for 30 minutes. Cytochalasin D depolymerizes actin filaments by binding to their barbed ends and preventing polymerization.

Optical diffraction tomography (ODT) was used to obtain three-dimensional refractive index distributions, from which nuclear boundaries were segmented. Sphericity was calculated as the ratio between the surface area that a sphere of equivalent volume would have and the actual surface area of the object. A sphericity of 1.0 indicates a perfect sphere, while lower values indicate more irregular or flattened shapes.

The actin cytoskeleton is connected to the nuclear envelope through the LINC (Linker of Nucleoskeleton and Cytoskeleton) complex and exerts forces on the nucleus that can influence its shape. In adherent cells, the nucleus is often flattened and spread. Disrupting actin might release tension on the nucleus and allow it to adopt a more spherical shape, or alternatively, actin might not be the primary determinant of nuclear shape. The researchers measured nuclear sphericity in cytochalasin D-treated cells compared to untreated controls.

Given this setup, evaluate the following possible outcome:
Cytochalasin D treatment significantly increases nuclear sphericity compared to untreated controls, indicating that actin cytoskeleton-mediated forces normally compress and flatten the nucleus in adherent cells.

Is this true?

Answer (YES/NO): NO